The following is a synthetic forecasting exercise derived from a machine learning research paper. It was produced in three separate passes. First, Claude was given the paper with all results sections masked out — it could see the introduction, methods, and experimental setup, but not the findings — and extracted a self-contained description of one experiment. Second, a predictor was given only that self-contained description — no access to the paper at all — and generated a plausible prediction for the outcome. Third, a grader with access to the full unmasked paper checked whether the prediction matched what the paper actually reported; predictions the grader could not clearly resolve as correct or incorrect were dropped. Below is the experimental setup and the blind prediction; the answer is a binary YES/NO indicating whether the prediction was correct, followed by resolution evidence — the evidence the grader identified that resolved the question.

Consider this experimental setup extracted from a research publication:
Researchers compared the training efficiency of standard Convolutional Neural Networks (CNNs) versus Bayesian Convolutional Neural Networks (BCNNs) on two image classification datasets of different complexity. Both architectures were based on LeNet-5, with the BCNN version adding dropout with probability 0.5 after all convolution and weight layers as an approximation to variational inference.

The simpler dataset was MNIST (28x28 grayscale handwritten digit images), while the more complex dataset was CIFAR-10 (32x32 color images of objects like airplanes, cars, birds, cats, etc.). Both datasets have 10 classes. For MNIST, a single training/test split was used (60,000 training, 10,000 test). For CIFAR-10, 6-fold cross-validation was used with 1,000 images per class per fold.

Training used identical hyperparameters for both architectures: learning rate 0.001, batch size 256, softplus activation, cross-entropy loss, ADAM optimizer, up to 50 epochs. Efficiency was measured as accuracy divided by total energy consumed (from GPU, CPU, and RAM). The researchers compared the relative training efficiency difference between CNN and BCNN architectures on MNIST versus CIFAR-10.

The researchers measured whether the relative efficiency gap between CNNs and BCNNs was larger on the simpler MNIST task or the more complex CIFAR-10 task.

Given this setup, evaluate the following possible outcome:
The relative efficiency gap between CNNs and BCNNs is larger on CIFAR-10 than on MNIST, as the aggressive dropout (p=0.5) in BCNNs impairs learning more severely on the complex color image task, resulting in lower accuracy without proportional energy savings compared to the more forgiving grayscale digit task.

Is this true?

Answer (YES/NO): YES